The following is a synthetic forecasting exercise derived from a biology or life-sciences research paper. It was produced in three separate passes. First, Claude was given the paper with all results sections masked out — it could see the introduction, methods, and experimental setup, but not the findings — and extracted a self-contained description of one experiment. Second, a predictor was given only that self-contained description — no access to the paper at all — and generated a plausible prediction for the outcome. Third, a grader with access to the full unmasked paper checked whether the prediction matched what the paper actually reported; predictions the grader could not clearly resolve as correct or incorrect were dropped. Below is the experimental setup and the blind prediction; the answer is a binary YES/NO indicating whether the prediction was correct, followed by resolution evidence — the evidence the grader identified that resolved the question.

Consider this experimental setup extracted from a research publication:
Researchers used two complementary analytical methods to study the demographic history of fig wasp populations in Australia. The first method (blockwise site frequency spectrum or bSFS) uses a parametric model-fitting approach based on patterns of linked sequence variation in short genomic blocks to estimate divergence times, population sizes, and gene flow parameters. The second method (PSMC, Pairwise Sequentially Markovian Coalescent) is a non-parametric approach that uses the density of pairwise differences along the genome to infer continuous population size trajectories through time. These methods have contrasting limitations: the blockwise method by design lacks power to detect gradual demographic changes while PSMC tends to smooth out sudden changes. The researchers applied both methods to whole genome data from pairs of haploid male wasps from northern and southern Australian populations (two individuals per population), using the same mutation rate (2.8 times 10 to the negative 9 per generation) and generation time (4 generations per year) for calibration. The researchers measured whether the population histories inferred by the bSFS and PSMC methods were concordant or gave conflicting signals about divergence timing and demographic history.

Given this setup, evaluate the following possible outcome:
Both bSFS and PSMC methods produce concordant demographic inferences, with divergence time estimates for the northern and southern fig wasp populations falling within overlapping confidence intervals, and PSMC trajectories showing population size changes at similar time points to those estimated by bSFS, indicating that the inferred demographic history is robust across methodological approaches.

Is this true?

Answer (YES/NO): YES